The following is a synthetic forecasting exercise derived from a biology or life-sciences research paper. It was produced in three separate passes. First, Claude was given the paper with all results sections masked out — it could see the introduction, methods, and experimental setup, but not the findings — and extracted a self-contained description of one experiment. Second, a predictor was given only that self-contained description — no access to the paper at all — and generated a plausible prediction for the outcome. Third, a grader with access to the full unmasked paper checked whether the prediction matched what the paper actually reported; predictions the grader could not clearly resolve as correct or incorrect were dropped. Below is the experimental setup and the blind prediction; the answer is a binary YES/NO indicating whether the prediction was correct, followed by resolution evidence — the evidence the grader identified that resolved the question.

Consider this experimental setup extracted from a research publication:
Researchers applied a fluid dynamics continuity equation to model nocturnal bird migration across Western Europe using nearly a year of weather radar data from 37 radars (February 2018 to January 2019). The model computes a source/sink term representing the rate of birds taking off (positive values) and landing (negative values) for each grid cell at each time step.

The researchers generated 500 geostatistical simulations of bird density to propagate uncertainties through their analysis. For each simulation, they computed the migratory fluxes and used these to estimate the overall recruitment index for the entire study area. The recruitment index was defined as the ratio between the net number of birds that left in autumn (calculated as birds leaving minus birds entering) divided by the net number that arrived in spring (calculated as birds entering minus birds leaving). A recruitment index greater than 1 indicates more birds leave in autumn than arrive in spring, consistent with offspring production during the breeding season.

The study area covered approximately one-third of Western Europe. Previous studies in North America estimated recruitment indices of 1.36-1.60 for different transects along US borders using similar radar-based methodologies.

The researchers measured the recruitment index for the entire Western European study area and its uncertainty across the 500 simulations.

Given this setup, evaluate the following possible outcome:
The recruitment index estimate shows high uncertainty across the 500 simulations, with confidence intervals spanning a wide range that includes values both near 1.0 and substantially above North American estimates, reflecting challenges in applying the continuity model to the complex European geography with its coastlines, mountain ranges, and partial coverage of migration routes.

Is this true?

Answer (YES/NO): NO